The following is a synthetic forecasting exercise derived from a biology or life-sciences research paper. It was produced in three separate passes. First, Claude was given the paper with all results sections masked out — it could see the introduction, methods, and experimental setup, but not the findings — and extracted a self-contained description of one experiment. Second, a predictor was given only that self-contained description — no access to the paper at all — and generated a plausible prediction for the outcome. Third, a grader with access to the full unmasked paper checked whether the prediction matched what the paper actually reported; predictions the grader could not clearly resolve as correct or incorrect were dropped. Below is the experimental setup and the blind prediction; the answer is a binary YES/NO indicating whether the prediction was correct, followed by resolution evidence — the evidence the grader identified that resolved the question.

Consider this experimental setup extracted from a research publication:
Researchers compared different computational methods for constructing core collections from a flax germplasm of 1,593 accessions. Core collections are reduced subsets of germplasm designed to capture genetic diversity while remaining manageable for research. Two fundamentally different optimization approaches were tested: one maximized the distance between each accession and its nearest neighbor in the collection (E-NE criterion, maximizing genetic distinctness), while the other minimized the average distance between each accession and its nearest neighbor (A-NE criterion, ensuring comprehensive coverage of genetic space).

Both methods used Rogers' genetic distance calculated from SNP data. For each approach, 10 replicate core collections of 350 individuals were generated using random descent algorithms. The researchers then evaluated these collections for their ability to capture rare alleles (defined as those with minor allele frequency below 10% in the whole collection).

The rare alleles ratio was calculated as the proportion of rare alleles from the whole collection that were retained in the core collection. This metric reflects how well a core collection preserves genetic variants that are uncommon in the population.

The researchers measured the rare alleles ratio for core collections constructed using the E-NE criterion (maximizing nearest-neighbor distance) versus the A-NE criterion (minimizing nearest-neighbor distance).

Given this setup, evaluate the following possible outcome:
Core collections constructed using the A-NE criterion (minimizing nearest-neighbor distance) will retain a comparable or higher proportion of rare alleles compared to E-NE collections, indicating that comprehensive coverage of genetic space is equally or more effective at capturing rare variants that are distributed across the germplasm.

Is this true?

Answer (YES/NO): YES